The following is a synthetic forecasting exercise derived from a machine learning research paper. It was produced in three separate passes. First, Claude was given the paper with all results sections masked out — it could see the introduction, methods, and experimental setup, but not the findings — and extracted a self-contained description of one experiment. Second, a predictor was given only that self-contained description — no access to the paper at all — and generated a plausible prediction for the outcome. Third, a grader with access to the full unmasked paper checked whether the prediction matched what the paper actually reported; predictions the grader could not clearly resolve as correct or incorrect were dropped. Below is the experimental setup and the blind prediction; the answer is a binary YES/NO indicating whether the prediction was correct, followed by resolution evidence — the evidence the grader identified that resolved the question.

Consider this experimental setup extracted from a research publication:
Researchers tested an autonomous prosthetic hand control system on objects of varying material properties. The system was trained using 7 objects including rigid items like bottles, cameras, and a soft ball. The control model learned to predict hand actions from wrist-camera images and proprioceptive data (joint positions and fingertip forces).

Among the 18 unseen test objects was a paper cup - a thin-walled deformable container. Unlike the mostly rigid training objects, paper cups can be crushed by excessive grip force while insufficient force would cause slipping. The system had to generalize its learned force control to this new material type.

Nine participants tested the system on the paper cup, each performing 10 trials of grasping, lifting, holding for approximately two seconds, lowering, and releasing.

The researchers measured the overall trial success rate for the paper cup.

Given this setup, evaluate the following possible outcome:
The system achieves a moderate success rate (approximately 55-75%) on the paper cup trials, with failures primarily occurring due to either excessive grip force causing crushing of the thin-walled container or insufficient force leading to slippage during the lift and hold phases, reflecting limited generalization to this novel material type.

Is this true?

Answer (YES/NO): NO